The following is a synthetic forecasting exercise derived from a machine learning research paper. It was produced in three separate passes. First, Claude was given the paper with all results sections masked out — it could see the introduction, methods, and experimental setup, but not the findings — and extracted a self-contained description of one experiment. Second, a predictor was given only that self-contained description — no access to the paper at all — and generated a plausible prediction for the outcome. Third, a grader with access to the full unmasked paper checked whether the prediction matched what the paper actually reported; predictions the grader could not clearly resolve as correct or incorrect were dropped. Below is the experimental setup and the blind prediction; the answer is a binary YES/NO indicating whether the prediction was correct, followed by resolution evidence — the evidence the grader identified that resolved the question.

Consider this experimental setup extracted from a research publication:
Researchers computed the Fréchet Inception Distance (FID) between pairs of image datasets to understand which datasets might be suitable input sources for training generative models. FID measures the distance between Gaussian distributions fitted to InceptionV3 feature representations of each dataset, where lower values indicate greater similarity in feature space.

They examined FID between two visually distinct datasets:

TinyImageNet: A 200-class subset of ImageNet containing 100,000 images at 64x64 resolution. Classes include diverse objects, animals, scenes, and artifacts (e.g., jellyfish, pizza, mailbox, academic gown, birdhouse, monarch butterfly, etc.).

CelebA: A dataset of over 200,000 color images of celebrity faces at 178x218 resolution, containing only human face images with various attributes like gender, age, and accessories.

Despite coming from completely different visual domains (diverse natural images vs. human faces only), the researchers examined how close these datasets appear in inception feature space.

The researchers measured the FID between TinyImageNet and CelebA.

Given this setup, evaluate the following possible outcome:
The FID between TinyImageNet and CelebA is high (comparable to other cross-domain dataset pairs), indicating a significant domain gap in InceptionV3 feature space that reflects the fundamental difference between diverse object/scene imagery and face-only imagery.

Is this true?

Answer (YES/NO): YES